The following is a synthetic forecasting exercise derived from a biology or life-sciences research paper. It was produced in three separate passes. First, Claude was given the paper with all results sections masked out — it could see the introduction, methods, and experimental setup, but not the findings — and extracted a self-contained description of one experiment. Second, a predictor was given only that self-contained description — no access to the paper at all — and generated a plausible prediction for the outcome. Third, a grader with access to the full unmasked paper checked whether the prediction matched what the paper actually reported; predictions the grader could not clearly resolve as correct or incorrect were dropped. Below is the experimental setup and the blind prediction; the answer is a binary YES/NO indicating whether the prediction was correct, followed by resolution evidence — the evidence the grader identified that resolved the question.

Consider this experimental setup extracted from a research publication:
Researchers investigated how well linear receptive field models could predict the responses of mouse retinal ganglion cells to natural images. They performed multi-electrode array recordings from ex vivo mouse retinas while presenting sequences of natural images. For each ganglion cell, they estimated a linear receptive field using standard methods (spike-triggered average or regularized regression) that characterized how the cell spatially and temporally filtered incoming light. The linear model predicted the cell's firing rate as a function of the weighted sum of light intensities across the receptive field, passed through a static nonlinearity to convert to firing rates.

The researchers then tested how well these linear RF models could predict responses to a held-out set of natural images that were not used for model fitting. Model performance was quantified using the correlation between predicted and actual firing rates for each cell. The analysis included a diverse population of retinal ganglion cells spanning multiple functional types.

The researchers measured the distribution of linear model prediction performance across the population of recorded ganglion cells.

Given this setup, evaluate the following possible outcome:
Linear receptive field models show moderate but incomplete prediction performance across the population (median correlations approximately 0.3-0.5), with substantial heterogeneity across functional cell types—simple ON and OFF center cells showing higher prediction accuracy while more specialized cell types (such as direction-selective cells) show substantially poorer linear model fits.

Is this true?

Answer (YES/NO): NO